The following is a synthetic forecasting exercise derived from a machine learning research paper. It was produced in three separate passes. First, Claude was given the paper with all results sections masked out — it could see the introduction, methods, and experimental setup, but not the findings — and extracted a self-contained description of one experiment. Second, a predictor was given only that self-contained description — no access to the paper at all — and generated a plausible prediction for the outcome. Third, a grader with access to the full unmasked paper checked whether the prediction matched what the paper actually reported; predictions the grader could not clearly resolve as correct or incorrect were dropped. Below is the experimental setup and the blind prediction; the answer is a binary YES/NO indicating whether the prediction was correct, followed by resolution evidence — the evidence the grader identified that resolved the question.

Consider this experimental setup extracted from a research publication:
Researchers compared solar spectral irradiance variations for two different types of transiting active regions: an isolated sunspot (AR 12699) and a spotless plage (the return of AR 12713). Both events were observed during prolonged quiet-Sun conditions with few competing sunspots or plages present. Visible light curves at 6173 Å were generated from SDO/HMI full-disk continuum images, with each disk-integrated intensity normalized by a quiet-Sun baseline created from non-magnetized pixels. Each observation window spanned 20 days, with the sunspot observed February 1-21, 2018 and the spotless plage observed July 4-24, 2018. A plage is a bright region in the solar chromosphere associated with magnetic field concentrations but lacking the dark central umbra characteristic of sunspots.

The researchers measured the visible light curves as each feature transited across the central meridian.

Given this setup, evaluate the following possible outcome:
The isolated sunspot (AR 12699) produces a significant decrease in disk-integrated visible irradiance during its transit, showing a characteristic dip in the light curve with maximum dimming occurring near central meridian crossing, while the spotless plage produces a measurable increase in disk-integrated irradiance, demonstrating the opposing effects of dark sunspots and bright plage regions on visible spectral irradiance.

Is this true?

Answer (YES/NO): YES